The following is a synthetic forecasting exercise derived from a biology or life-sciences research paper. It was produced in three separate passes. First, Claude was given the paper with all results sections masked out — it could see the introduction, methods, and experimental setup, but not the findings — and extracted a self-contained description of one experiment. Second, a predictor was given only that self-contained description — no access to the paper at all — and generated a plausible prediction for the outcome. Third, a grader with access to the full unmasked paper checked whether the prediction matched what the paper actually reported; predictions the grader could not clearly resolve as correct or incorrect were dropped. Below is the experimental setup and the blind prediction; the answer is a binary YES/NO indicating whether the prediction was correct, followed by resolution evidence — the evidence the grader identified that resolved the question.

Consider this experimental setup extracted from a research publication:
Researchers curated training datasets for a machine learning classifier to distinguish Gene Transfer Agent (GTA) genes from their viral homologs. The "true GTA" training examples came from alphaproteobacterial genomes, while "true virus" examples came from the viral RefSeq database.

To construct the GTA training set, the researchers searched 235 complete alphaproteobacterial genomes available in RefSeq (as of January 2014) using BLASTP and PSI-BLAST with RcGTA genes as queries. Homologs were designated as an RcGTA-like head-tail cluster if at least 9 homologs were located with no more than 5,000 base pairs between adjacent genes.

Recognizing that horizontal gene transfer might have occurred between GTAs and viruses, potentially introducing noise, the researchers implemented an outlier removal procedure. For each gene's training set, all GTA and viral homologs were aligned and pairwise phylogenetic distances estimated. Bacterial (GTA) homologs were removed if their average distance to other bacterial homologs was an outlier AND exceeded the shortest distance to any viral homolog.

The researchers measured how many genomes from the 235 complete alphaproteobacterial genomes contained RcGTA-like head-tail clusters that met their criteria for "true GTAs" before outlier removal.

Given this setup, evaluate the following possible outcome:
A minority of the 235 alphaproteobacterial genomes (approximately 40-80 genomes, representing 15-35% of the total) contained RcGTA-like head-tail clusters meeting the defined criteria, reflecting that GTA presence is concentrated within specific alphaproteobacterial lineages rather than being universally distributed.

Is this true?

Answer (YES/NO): NO